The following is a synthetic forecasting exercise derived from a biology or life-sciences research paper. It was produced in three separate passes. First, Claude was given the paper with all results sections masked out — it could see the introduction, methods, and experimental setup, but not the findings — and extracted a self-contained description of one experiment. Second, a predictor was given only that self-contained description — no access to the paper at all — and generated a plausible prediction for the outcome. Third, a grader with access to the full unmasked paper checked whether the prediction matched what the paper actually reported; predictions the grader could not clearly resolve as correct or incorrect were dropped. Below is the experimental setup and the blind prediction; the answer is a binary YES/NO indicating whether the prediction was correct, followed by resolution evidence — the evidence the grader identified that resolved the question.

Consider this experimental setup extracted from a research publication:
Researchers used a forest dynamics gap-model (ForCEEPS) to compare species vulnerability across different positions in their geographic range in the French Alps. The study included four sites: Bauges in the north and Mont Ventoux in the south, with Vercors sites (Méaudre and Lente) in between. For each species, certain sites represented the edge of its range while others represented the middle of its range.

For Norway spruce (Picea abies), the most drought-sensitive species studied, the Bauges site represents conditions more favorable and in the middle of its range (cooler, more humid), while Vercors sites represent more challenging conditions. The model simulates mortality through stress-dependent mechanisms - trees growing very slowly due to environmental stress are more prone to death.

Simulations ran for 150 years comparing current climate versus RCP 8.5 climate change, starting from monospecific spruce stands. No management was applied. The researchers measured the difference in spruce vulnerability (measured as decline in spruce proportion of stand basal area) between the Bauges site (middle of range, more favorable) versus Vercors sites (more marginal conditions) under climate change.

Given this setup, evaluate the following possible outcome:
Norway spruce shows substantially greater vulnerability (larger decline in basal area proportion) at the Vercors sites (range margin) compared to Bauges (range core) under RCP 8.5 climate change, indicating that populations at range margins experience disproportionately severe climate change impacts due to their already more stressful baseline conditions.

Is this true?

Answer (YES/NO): YES